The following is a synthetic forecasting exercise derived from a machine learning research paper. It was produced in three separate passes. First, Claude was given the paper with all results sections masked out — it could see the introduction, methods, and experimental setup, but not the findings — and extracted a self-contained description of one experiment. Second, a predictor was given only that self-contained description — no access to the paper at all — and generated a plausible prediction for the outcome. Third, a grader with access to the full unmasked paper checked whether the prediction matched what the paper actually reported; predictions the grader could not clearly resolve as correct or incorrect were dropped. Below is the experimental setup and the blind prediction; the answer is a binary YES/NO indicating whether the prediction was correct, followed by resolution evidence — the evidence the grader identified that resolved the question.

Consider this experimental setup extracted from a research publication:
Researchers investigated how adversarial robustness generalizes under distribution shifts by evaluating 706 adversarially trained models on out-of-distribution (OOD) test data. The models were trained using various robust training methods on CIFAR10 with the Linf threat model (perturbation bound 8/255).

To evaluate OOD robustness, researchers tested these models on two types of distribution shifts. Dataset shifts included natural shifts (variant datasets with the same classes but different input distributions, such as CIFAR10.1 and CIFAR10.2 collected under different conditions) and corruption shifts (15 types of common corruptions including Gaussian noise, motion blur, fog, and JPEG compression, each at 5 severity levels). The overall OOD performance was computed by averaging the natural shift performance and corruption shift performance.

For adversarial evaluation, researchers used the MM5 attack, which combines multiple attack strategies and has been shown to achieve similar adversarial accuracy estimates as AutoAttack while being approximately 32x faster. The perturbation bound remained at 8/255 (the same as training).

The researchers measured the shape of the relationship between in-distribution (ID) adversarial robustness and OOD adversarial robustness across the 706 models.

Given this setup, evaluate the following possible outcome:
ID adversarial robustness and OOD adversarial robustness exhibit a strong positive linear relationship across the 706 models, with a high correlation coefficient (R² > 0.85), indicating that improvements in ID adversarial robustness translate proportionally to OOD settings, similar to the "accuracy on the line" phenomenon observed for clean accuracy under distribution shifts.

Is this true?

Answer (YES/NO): NO